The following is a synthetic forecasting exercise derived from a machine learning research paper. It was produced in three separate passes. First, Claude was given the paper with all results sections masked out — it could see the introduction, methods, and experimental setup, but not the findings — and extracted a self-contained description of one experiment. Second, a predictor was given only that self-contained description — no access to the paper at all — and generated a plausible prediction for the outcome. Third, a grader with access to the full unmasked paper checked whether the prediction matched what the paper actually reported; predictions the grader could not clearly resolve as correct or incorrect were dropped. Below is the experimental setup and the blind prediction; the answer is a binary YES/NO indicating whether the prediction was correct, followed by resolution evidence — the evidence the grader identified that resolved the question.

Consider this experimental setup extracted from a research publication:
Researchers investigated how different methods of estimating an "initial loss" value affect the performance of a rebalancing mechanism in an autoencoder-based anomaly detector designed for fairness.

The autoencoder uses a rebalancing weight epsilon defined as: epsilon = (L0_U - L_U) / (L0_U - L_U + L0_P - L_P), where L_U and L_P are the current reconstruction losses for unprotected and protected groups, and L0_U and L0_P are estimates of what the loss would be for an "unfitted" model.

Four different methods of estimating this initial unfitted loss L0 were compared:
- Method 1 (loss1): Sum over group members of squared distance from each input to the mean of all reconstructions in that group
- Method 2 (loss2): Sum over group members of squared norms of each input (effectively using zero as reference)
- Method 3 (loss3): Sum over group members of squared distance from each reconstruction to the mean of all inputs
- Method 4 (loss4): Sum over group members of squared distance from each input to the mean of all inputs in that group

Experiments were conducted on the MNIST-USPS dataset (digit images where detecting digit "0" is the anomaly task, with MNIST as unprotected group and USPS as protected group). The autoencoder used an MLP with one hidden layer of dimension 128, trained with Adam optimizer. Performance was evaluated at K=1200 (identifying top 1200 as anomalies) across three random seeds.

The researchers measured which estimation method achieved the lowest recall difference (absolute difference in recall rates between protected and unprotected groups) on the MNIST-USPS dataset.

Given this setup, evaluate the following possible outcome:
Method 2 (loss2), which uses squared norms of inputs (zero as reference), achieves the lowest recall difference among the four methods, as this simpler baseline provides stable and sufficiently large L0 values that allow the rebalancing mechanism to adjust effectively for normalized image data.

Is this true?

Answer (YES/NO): NO